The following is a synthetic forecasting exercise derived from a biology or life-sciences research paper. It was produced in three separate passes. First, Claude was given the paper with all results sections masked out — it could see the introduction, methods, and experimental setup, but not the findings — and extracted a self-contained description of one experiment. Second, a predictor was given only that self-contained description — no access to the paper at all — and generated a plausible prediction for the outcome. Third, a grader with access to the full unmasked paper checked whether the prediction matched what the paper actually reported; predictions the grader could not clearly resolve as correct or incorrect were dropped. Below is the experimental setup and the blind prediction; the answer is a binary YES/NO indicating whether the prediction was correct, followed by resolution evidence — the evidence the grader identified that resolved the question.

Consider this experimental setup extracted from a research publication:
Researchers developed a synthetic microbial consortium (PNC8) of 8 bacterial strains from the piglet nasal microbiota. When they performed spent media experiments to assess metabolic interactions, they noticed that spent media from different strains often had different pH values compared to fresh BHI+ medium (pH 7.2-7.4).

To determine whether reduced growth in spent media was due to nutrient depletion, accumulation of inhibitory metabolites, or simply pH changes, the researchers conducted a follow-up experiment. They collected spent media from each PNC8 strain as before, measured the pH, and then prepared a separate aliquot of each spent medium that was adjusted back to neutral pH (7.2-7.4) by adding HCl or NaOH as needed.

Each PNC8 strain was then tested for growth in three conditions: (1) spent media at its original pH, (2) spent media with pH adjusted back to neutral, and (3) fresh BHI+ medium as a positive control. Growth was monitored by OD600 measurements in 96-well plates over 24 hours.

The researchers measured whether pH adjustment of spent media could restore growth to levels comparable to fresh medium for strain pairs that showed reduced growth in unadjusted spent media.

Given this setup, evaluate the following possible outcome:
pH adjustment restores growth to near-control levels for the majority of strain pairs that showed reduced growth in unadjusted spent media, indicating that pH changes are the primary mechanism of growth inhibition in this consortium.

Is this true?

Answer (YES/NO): NO